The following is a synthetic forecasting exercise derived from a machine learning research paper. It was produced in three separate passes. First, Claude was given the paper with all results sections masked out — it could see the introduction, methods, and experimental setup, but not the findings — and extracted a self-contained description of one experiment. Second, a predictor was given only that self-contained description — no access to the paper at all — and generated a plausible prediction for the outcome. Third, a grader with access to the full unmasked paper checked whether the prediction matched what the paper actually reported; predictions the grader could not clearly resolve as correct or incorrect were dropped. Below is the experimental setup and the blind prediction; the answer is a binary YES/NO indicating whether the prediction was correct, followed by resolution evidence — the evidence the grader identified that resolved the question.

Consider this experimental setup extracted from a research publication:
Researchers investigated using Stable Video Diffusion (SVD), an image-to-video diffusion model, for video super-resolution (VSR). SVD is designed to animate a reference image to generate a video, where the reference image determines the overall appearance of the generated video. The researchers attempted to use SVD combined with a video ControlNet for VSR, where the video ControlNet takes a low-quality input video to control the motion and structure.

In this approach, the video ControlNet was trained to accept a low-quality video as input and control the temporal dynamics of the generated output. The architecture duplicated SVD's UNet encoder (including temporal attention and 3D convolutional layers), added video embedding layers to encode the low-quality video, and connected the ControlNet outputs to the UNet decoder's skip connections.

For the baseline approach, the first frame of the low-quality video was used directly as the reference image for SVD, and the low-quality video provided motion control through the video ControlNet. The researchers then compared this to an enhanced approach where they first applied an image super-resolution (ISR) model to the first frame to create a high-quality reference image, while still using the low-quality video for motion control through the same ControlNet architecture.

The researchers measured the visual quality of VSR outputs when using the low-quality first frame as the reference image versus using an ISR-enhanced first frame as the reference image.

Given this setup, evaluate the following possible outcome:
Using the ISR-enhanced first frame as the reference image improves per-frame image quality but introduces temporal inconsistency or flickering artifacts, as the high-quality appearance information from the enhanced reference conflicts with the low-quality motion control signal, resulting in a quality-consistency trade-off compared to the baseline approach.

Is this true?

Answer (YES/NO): NO